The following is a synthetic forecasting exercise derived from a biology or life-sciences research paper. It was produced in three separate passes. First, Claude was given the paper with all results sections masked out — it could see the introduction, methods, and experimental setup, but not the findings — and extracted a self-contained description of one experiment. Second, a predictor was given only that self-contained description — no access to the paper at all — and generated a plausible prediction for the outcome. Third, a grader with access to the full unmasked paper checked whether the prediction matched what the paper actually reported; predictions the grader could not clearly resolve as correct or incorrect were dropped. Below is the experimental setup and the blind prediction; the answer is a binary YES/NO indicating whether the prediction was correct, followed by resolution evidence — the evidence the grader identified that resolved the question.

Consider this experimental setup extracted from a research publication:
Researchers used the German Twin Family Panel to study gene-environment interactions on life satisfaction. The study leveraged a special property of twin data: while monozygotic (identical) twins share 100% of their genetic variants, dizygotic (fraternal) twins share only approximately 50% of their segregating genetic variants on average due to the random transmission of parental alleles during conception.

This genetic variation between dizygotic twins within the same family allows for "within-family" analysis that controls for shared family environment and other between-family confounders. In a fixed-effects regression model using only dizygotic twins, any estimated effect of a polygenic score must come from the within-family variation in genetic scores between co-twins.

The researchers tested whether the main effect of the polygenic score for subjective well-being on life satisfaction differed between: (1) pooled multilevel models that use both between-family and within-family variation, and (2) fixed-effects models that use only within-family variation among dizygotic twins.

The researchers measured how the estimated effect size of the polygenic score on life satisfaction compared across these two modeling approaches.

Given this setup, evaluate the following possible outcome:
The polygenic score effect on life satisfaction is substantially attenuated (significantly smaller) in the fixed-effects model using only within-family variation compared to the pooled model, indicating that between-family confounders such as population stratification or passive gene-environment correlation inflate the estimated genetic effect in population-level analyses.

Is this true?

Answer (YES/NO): YES